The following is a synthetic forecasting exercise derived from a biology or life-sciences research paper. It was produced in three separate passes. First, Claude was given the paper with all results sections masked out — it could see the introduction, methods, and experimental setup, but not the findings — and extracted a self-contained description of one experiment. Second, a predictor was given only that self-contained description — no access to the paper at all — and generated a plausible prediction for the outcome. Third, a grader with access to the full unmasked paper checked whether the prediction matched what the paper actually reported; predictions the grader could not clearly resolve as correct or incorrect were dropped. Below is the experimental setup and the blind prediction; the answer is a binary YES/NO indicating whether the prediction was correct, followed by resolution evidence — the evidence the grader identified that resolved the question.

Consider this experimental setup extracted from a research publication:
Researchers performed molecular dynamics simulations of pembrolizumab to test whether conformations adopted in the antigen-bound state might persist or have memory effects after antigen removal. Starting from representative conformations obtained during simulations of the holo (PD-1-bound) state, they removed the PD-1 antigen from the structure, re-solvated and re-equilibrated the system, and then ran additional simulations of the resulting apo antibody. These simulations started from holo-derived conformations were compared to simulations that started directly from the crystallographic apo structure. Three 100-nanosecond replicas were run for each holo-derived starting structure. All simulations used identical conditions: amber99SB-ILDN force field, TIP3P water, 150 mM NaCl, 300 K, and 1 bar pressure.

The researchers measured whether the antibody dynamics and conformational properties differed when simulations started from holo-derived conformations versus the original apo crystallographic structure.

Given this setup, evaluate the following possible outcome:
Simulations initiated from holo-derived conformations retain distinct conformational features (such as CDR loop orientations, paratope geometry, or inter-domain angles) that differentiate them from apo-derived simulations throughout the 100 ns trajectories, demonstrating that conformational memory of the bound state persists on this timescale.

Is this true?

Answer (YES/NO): NO